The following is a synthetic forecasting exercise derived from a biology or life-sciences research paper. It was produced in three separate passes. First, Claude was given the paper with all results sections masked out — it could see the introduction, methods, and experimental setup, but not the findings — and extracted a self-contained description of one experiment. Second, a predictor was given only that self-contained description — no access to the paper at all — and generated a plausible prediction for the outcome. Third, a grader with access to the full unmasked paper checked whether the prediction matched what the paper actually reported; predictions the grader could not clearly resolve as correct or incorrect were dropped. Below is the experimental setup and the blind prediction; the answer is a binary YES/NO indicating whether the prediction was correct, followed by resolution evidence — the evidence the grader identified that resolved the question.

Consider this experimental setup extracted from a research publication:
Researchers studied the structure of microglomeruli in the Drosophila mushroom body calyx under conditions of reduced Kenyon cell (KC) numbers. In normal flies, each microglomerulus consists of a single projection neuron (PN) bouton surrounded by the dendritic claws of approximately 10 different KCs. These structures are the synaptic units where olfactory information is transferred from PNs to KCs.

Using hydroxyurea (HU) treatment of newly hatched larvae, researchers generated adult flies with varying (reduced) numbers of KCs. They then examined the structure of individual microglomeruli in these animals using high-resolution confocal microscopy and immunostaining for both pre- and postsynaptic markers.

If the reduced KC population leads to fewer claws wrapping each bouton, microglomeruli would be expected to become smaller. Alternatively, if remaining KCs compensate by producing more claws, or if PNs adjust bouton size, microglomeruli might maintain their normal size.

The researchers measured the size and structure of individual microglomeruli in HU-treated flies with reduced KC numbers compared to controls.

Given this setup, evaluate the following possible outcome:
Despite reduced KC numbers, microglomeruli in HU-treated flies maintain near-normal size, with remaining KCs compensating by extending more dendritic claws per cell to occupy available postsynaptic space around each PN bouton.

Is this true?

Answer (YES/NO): NO